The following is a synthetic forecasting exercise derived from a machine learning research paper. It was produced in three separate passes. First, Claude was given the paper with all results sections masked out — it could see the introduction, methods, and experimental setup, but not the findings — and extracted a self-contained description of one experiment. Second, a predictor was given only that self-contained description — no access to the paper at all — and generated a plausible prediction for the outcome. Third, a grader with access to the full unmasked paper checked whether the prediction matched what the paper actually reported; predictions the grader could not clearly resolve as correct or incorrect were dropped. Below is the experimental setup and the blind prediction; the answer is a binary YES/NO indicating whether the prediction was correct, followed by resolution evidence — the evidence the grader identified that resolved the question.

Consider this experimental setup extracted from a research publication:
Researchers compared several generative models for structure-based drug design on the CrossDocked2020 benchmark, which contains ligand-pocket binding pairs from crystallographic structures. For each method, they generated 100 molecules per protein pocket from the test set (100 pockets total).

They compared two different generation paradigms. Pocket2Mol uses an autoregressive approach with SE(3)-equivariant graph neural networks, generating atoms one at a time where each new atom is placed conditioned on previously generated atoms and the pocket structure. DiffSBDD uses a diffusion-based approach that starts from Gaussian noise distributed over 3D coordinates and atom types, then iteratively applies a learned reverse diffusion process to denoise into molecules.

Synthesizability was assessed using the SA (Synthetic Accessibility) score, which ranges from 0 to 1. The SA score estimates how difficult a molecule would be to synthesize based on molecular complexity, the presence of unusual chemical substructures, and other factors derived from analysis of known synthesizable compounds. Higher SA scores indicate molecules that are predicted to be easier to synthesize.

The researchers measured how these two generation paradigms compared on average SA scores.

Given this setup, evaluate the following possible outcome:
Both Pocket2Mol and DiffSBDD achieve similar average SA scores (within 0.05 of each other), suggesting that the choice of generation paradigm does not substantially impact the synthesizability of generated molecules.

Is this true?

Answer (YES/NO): NO